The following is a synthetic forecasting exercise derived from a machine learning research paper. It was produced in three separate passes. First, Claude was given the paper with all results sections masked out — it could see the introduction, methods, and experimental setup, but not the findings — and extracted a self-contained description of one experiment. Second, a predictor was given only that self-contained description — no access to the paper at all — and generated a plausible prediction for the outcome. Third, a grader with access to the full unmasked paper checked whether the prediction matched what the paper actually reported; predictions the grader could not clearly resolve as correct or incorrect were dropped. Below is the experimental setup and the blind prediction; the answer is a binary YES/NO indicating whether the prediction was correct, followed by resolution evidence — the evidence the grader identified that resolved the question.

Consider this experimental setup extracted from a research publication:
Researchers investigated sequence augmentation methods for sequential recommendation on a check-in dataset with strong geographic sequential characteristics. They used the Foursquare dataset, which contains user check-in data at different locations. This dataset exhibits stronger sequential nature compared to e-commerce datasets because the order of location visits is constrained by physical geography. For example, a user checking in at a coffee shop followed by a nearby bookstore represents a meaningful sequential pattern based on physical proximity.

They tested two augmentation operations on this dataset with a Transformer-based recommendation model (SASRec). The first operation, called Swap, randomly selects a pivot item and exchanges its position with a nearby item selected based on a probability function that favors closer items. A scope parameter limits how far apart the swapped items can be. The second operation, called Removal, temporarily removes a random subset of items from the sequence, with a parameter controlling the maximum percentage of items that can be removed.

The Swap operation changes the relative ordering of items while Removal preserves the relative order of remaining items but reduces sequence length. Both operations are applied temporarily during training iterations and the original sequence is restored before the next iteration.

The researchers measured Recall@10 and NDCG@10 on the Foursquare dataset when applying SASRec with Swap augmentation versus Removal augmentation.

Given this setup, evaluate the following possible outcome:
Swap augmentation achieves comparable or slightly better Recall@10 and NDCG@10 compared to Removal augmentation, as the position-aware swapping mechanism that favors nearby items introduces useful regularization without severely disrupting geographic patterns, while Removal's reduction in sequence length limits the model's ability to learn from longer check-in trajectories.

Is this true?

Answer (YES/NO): NO